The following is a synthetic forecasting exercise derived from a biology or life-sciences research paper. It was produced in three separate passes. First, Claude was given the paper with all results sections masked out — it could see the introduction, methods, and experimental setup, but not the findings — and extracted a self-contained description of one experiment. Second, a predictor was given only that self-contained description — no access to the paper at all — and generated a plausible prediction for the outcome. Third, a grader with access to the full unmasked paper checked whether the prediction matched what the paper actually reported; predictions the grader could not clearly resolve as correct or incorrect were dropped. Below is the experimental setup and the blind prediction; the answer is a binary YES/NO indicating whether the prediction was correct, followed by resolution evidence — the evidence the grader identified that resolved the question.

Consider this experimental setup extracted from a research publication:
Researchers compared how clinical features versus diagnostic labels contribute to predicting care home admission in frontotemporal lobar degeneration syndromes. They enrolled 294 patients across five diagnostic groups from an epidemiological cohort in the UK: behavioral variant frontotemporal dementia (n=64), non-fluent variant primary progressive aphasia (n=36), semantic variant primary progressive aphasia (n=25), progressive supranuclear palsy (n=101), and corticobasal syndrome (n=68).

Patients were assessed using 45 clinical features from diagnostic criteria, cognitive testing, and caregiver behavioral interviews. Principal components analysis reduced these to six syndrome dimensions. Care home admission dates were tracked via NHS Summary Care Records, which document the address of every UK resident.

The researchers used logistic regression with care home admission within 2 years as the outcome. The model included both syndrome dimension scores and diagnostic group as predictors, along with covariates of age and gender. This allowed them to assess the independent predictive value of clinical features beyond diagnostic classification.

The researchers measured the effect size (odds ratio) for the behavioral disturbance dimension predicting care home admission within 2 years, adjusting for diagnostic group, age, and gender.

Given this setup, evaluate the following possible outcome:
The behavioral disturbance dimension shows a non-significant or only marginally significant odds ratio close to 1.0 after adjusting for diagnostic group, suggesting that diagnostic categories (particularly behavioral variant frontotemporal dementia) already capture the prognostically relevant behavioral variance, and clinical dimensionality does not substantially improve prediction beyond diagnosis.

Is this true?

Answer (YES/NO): NO